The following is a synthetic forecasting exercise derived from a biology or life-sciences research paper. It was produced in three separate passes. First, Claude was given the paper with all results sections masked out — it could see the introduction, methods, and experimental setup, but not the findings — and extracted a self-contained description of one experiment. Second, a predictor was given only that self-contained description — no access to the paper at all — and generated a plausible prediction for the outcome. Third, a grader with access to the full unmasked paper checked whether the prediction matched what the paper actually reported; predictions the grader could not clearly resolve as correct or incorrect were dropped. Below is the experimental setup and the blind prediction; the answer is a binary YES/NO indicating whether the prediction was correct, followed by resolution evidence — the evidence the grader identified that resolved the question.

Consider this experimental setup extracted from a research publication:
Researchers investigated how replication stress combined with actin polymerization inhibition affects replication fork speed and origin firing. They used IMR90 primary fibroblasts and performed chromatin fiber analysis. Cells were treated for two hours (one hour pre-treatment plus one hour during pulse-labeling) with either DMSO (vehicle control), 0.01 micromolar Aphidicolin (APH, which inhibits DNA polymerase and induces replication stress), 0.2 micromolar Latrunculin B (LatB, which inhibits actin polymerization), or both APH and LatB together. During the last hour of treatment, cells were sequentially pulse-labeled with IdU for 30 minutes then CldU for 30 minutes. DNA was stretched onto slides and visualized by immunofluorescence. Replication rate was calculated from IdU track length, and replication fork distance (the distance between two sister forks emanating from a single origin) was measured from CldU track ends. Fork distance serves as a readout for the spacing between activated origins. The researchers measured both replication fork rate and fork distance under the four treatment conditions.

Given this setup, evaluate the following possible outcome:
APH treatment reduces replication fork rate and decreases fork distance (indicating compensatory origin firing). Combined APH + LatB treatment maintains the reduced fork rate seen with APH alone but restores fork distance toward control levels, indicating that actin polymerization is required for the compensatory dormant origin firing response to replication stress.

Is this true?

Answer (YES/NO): NO